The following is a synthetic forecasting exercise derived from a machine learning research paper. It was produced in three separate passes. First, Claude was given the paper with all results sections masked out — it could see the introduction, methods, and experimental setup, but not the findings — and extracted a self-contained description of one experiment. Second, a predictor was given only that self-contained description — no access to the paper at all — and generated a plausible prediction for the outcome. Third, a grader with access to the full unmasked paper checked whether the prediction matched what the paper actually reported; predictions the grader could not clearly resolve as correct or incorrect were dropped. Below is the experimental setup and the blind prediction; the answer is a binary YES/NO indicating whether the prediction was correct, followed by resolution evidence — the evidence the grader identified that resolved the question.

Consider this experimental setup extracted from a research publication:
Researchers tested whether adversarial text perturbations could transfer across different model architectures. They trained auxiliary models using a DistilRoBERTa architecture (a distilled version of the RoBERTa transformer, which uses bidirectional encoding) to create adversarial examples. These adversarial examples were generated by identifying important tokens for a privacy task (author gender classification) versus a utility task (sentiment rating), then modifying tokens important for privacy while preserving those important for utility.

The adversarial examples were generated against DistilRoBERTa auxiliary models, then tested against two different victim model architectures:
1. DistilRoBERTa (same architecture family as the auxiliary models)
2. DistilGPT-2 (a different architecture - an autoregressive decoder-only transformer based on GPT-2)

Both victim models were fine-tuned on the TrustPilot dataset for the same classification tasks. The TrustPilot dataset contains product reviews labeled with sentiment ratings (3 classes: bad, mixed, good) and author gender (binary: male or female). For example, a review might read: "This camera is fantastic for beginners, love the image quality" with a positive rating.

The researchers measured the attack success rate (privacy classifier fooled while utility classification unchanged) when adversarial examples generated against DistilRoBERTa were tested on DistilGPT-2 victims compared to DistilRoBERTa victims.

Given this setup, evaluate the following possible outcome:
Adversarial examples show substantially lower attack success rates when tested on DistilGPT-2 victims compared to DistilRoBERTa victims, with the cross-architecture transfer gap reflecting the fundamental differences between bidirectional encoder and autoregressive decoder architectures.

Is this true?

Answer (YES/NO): YES